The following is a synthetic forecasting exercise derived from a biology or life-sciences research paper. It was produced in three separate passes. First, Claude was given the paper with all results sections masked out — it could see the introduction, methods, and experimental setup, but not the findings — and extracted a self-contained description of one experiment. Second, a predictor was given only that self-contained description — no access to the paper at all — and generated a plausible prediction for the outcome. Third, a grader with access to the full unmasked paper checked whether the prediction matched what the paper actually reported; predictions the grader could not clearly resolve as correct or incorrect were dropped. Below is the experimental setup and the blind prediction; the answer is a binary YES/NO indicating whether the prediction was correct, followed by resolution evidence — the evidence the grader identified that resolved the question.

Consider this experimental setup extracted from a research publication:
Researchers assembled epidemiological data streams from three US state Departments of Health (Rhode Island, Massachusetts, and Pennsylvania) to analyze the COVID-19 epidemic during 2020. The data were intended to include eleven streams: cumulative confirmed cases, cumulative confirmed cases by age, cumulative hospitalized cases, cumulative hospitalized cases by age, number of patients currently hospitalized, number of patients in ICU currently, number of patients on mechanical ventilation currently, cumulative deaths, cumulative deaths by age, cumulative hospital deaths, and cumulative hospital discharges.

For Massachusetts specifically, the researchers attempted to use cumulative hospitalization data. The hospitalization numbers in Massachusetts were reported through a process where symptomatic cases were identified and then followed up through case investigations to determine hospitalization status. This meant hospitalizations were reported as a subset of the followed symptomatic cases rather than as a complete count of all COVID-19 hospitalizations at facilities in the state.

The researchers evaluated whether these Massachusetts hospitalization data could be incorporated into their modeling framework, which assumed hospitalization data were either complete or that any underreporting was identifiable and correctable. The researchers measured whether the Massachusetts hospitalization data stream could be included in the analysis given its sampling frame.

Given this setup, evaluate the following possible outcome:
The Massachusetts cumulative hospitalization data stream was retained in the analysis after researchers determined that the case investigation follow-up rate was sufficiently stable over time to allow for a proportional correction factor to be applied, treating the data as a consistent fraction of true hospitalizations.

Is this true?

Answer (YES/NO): NO